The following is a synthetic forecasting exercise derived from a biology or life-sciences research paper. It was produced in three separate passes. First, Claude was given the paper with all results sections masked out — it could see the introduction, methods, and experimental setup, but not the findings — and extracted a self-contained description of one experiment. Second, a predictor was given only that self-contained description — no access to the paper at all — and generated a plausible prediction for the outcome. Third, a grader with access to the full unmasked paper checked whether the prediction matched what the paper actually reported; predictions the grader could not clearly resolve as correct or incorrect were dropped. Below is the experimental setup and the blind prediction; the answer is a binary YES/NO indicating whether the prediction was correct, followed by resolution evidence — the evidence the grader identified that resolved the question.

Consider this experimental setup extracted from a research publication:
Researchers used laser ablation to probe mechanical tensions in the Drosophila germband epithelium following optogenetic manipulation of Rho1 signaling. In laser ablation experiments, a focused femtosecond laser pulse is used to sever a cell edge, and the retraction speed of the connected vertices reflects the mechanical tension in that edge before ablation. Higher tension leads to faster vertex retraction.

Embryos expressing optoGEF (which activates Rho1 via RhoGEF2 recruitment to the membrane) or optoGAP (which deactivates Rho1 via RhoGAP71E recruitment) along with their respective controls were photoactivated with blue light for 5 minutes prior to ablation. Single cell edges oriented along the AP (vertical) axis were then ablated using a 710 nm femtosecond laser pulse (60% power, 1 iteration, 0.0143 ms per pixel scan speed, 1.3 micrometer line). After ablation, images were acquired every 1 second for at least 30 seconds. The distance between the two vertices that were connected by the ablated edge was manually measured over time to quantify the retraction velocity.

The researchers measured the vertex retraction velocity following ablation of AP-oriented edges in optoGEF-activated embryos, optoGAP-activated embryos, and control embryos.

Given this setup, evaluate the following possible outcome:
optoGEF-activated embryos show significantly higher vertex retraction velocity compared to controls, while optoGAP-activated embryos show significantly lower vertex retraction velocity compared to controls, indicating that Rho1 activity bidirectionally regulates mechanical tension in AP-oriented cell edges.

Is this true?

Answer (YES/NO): NO